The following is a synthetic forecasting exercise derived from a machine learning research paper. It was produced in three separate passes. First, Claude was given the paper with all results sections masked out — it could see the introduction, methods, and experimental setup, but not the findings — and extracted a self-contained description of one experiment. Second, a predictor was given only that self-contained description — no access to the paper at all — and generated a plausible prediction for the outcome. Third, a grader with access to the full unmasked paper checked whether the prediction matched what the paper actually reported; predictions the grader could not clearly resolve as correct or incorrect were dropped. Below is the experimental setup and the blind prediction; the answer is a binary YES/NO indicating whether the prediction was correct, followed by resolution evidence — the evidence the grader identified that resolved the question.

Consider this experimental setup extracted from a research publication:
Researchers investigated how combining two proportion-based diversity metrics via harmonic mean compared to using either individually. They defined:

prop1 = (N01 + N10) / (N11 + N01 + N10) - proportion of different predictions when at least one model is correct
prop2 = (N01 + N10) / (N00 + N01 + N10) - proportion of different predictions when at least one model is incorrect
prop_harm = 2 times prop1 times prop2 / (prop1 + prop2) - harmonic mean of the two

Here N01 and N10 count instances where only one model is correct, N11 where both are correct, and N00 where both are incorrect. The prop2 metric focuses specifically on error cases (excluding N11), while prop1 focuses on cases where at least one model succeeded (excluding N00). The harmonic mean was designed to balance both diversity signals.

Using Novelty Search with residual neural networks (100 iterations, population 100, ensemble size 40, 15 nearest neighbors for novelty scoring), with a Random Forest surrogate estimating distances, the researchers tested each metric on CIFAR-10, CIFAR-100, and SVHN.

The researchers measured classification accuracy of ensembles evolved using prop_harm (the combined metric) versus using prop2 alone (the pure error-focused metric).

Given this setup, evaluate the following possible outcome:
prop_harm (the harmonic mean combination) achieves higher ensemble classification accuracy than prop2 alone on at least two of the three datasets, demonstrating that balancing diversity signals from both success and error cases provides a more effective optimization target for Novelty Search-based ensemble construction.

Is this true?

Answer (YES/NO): NO